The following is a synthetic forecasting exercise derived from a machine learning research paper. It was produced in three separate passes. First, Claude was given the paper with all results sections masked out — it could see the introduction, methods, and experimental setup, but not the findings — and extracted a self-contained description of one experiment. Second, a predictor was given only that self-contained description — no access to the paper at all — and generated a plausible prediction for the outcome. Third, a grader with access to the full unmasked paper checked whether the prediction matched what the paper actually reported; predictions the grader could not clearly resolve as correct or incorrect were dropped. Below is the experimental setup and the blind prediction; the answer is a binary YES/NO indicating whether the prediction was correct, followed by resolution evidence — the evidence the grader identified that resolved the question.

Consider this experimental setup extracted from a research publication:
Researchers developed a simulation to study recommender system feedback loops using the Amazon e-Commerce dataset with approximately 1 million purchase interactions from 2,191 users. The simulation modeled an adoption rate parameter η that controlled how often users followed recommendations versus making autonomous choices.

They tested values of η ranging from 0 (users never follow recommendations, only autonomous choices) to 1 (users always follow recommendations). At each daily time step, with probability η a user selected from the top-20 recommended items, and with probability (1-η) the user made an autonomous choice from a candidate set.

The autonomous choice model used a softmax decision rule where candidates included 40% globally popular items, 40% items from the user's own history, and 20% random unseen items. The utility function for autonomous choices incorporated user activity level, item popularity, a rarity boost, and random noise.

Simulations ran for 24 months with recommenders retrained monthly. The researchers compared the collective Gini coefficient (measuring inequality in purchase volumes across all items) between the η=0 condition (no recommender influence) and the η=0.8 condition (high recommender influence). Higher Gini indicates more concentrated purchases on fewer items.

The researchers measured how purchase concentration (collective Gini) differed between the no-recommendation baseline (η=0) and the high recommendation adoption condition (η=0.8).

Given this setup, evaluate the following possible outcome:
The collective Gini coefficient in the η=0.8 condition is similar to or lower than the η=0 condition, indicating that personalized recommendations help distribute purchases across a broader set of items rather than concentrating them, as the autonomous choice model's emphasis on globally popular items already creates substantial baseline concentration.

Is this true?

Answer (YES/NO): NO